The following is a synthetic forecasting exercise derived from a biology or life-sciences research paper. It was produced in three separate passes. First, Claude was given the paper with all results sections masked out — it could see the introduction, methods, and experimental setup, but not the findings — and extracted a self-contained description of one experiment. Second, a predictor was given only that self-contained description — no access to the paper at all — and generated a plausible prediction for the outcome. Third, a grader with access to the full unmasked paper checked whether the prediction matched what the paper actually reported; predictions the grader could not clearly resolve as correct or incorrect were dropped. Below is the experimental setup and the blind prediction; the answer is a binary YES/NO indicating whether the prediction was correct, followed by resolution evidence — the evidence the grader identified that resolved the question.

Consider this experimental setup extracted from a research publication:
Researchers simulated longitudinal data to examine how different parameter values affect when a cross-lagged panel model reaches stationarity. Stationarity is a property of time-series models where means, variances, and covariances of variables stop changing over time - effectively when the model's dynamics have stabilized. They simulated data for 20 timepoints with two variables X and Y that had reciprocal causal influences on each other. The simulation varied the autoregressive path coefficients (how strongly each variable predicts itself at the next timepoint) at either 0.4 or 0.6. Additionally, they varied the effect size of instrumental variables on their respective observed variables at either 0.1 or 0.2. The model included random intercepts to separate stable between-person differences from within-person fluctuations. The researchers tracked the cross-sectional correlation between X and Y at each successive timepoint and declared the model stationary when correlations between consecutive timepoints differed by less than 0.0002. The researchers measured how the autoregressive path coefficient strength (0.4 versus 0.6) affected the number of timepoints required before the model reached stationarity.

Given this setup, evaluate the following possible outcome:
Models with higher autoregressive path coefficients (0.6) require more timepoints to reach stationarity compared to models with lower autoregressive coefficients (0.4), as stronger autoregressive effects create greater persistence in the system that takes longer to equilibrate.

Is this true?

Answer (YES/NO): YES